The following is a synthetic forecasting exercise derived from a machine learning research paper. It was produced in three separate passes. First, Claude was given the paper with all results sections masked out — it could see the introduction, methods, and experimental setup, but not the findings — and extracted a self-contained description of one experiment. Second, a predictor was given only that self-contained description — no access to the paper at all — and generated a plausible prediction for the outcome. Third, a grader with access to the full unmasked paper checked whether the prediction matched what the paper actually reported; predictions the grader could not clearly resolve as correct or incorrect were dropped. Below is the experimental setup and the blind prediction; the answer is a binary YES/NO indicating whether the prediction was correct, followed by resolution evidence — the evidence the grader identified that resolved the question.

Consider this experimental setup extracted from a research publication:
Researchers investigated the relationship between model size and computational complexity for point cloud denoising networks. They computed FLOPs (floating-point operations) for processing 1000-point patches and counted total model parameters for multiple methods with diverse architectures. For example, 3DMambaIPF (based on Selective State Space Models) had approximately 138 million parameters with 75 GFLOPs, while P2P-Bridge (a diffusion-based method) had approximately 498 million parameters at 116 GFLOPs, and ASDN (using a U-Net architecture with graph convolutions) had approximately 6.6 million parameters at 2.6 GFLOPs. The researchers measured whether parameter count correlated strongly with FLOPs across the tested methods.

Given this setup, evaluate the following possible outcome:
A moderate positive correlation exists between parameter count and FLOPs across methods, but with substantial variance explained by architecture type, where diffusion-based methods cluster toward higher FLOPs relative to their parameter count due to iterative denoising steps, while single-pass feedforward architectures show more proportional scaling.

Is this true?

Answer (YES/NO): NO